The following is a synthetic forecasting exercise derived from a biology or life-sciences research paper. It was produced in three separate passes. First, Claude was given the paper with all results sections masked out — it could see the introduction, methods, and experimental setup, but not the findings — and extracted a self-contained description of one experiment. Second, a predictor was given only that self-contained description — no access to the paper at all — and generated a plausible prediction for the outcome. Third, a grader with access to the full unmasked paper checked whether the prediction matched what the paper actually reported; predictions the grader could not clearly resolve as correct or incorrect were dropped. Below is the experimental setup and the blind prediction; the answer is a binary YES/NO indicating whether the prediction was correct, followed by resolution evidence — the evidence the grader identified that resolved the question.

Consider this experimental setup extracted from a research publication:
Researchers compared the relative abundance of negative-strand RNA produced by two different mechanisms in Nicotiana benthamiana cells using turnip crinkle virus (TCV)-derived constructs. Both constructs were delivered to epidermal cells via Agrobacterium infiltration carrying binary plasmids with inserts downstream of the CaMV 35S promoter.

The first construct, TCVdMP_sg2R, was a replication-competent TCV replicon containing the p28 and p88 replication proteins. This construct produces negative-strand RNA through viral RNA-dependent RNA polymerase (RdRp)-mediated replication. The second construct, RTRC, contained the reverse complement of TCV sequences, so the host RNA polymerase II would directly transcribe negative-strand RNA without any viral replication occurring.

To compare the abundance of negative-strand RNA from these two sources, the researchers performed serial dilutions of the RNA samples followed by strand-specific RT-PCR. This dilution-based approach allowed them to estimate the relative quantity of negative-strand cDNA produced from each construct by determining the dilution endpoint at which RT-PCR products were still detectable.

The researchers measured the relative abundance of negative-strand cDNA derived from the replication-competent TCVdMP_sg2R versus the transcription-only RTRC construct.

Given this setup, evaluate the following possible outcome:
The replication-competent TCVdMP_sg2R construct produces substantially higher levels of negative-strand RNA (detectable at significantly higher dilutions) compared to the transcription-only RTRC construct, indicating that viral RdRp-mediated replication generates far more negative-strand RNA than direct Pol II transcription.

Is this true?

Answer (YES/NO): YES